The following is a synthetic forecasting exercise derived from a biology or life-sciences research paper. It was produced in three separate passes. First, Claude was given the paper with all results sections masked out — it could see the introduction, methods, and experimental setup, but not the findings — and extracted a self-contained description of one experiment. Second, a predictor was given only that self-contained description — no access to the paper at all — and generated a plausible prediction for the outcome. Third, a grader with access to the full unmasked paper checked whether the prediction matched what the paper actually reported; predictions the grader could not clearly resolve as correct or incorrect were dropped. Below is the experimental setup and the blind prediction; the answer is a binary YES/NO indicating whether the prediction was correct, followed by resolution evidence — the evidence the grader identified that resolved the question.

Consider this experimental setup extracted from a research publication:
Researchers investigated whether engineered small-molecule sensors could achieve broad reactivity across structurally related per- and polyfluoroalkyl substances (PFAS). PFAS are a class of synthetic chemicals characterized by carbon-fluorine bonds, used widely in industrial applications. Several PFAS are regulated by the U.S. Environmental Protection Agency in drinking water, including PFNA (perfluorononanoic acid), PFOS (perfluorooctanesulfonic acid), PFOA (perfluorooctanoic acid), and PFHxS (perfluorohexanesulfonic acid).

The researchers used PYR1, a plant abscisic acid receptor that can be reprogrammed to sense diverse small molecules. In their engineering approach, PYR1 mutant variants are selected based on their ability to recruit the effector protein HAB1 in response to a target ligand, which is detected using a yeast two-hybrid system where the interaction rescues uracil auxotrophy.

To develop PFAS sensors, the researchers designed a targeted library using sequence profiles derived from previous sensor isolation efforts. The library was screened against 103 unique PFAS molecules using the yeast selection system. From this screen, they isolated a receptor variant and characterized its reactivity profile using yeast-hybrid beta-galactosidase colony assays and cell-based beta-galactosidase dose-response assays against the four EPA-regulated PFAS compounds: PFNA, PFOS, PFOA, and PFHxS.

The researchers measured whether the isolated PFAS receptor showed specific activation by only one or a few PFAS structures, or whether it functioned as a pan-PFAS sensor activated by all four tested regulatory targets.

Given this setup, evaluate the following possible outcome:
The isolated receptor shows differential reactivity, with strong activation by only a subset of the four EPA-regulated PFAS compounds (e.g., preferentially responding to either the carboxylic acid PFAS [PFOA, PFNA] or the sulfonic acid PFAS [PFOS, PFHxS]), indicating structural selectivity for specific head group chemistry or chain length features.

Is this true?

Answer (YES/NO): NO